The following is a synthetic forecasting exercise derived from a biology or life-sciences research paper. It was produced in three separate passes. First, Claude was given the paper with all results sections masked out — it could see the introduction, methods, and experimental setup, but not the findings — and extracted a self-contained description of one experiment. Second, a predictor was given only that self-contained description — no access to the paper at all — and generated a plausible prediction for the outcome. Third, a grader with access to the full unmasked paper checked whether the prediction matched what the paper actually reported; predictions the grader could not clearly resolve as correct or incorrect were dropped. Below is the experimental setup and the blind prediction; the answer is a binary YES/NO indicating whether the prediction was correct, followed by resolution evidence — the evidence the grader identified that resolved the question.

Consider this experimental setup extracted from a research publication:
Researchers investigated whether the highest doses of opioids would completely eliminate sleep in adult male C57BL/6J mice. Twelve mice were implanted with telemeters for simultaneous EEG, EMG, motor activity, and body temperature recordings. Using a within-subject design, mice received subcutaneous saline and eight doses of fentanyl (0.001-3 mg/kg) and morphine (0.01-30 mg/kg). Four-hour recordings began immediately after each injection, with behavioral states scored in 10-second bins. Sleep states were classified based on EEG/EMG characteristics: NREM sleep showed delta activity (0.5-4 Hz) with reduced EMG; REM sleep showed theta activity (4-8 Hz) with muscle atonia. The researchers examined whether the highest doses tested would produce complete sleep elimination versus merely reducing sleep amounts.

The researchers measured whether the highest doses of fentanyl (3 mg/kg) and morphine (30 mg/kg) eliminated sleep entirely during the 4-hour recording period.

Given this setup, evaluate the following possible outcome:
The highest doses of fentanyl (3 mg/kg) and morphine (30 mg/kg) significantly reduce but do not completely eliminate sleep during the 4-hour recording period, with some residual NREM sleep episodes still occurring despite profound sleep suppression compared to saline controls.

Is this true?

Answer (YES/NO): NO